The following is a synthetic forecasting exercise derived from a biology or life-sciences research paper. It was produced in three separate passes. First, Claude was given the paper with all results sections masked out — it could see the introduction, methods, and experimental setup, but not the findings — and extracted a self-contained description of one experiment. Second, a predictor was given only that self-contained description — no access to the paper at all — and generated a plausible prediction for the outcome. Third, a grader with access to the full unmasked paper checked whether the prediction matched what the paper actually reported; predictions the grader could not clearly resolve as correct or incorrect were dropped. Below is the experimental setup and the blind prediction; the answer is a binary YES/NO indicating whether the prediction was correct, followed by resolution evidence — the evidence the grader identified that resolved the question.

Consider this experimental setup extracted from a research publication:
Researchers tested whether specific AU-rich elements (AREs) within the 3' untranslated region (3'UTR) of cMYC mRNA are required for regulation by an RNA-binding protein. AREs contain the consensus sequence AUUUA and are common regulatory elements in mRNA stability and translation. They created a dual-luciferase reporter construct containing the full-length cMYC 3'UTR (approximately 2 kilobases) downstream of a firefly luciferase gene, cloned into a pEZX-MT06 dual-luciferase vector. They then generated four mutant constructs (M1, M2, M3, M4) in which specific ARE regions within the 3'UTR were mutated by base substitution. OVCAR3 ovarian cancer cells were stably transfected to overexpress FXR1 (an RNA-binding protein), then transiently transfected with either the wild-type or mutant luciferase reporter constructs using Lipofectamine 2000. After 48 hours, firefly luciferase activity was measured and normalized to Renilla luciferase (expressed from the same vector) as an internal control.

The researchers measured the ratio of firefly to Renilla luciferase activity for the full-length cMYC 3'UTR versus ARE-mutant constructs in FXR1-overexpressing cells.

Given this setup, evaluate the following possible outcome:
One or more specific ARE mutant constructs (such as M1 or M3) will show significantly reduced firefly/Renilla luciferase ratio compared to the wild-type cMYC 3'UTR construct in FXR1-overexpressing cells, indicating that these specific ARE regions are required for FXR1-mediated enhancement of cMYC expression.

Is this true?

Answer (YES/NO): YES